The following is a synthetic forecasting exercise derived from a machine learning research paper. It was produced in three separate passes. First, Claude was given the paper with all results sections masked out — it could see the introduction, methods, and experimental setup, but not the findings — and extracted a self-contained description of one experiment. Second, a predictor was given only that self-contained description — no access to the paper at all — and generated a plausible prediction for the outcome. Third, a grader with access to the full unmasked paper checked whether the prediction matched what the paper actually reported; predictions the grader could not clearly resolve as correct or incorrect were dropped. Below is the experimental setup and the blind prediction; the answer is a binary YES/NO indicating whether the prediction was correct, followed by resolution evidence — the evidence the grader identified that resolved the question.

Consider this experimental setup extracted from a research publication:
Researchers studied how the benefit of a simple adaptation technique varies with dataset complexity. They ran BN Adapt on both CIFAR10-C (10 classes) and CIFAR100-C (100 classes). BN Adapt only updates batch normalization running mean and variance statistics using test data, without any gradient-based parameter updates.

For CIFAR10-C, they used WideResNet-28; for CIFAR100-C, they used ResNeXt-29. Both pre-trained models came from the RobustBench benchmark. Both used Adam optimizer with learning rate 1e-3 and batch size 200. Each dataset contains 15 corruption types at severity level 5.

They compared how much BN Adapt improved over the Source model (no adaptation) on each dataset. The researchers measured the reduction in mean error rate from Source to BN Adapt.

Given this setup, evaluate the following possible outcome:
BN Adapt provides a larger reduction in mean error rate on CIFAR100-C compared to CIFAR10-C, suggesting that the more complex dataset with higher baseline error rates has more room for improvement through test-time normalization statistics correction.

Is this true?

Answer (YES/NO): NO